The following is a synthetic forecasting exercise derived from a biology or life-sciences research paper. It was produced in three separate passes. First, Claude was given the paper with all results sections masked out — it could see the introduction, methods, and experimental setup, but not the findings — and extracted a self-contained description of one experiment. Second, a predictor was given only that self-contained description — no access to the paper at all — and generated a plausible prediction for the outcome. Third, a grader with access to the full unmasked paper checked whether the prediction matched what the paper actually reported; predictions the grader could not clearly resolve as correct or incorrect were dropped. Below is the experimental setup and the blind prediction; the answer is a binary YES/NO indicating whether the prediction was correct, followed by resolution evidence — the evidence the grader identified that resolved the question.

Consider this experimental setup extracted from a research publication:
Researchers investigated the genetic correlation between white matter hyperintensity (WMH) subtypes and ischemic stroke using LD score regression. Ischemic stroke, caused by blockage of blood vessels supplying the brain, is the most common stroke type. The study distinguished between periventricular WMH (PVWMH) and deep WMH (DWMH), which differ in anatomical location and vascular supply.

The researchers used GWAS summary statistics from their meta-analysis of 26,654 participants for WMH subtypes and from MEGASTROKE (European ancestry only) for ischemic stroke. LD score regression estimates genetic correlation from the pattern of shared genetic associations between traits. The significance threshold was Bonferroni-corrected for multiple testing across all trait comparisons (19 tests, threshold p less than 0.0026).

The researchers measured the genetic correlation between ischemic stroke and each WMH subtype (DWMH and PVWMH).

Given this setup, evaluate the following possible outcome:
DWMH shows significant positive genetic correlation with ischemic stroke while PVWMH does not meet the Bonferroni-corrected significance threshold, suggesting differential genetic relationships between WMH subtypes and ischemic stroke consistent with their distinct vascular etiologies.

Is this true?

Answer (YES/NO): NO